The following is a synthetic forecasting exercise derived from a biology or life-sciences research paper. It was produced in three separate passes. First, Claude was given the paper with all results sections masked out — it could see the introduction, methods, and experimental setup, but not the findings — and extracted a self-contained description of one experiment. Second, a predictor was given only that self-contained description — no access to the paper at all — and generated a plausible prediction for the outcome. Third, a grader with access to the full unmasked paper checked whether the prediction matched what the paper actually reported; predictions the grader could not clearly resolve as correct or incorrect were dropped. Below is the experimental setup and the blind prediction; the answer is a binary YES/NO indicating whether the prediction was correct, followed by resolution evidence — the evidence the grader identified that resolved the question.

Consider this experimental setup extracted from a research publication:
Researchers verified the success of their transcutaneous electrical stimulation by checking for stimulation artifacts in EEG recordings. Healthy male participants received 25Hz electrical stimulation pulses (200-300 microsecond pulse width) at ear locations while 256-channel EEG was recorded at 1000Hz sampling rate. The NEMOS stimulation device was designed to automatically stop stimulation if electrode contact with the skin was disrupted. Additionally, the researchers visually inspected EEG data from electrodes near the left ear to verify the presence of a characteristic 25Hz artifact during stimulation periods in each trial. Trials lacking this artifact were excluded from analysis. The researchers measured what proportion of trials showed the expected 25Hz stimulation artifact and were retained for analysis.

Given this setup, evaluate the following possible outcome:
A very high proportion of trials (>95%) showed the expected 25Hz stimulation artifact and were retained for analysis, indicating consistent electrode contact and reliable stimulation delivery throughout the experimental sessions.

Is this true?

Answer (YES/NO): NO